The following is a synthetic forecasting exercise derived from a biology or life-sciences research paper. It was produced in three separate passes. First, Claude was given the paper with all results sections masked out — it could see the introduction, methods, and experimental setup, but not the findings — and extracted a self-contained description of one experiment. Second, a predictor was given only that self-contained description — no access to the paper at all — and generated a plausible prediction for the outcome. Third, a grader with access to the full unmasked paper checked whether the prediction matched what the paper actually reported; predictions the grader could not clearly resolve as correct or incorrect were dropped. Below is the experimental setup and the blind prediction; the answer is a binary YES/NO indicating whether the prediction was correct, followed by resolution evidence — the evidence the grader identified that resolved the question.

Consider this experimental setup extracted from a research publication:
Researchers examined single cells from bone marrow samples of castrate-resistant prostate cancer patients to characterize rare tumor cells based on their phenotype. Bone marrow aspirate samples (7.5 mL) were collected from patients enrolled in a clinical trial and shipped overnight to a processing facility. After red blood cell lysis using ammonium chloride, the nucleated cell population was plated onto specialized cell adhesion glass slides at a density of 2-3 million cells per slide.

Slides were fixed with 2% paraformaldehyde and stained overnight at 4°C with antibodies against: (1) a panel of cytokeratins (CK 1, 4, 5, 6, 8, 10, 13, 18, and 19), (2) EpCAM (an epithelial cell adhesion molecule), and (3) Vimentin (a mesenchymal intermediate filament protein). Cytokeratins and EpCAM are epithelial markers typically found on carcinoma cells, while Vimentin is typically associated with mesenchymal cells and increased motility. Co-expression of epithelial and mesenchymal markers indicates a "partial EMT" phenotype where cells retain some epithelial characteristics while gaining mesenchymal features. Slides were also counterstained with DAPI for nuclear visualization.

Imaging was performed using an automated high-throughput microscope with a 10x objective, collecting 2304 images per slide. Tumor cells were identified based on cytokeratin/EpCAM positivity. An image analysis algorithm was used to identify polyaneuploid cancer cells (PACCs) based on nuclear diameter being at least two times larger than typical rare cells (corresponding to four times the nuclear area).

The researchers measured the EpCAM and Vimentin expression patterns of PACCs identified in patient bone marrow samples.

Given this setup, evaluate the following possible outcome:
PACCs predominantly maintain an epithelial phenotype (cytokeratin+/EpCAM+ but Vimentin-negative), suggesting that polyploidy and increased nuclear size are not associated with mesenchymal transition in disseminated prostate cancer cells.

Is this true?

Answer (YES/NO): NO